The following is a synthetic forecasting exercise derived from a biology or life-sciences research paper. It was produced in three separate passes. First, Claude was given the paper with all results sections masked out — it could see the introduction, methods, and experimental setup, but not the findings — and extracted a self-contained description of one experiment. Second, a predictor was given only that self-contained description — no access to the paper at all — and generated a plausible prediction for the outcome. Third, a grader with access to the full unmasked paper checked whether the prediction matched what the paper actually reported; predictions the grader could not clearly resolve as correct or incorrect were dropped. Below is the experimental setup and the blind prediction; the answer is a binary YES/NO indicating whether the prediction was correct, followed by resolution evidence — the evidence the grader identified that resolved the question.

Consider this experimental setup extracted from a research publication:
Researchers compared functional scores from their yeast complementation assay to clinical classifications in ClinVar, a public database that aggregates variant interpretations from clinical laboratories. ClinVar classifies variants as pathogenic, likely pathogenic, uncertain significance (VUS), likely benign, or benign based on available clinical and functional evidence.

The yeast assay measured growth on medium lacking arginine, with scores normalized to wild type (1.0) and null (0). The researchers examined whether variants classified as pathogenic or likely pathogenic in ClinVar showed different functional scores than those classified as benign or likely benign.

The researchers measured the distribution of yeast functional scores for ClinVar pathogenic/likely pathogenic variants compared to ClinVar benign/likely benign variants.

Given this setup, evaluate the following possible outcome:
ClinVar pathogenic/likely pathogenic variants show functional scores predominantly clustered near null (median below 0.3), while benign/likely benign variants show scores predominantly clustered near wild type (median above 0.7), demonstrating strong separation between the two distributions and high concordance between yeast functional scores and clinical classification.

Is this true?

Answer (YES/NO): YES